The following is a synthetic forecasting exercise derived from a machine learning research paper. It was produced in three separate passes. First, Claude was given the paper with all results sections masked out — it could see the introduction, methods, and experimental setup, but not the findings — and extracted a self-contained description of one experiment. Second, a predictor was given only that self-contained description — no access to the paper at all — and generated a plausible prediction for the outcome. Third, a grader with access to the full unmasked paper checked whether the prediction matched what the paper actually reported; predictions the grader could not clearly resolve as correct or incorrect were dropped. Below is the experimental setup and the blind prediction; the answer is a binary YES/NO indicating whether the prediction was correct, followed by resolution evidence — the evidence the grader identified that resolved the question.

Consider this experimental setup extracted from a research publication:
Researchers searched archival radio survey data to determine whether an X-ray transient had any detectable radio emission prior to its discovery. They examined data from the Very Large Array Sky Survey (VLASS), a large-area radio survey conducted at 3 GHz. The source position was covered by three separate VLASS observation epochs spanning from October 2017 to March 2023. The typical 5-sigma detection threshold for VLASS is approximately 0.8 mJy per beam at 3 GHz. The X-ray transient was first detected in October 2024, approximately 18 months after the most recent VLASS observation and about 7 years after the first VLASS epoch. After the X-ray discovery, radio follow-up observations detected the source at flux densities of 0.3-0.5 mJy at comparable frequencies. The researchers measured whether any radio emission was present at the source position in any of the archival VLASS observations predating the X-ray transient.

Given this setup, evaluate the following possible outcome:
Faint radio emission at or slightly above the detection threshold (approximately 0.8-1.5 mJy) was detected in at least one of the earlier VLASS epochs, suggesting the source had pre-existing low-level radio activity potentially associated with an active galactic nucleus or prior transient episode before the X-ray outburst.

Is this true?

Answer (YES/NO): NO